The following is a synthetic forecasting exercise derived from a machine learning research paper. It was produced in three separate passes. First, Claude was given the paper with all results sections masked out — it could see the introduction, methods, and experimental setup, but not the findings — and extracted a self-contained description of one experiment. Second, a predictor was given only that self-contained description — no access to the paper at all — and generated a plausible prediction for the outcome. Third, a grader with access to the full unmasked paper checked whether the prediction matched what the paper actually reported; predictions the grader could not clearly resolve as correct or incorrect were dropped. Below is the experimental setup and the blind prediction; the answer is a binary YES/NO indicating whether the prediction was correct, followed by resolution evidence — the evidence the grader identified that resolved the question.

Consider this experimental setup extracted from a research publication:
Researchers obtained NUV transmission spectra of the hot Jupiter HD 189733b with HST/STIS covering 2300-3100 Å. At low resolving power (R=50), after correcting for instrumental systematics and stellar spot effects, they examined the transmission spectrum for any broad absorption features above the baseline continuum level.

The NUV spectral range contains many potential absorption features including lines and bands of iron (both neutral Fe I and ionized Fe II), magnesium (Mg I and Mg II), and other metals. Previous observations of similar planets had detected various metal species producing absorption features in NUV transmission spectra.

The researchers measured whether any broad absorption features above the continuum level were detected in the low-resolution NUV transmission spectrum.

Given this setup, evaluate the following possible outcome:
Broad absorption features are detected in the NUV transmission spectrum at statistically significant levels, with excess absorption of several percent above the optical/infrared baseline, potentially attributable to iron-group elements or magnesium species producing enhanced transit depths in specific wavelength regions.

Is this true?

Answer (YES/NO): YES